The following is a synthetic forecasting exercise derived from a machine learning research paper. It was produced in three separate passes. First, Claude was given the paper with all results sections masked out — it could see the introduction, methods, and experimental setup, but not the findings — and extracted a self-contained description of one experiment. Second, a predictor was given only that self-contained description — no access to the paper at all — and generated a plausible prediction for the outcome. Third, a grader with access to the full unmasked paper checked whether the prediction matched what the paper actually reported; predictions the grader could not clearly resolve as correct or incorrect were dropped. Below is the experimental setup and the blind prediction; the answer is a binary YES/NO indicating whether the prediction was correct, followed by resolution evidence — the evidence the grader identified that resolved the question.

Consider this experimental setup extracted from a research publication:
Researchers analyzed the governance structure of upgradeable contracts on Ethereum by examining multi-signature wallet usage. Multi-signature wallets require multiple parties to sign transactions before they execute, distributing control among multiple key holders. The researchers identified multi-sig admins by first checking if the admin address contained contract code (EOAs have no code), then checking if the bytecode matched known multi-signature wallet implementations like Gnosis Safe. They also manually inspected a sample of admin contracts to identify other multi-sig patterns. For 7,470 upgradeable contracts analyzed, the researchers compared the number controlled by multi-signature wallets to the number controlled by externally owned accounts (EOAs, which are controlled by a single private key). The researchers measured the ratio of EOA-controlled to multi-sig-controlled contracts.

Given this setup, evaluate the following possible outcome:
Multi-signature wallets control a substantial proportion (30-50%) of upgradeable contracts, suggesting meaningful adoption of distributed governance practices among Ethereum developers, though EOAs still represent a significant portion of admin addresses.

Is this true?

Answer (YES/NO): NO